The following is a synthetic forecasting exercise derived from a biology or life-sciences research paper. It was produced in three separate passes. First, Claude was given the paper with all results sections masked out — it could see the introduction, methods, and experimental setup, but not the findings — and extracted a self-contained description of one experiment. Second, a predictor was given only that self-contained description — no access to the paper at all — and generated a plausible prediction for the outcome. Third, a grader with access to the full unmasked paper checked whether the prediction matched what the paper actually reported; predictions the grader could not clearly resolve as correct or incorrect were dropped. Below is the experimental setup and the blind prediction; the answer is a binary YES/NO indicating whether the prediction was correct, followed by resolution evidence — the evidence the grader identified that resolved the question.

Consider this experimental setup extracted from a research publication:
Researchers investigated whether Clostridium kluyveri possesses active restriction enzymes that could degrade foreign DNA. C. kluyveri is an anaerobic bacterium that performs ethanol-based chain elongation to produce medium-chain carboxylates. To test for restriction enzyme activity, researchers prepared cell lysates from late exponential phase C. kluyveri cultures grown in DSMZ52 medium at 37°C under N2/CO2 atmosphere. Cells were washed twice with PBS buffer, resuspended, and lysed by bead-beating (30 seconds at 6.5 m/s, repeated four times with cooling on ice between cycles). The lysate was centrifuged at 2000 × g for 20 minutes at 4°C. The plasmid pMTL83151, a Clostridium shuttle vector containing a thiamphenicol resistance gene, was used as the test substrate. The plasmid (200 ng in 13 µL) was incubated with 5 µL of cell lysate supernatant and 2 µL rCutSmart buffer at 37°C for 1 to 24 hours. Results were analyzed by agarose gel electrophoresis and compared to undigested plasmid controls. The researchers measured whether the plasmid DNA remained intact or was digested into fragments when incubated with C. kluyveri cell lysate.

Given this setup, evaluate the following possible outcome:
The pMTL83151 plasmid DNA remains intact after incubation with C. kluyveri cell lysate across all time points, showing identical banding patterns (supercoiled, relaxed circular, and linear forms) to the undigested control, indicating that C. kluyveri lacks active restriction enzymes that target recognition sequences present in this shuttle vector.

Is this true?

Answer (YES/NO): NO